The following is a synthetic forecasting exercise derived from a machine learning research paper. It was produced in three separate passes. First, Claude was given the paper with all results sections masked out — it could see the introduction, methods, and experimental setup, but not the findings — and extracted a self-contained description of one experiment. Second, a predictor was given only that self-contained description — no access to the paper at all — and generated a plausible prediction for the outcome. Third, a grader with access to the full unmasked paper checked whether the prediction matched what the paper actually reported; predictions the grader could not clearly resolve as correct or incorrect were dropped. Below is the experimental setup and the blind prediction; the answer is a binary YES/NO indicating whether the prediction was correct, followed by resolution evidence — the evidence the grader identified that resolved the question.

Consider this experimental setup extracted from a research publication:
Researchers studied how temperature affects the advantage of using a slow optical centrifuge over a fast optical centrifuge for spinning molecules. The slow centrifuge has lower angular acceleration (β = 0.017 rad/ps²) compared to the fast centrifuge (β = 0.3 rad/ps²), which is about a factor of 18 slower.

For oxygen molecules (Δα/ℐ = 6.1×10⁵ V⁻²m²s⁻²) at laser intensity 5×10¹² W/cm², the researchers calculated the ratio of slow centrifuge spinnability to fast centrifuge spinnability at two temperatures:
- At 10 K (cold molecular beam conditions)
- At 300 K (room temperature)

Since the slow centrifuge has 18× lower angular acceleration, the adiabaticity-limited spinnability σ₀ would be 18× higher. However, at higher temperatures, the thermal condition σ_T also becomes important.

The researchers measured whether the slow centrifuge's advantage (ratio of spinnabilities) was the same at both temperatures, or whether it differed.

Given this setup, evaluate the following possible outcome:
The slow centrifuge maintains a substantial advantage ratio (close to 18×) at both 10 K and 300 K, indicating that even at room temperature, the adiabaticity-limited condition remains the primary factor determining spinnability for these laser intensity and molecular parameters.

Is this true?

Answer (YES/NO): YES